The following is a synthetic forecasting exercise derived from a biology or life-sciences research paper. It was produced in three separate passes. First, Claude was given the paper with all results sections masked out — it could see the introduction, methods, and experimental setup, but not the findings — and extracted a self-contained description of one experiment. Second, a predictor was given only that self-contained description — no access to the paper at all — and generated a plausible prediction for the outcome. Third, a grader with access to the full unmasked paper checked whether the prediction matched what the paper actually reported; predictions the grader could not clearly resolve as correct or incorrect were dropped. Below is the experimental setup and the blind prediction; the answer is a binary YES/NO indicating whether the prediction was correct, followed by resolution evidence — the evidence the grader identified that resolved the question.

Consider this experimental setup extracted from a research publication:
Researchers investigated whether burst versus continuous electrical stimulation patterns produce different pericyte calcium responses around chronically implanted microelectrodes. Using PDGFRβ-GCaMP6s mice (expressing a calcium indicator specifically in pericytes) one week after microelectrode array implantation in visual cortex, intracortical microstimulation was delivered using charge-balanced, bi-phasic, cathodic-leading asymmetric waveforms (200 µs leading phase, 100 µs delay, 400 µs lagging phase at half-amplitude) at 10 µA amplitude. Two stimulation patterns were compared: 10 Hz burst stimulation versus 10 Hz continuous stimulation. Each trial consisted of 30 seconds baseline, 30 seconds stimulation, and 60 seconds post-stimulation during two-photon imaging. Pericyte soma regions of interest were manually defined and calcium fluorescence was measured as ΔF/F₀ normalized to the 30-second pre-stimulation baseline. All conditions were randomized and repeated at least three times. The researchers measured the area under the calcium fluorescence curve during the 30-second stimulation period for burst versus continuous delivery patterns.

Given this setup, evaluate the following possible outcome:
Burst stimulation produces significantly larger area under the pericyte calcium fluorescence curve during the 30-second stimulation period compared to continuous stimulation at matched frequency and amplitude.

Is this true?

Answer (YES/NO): NO